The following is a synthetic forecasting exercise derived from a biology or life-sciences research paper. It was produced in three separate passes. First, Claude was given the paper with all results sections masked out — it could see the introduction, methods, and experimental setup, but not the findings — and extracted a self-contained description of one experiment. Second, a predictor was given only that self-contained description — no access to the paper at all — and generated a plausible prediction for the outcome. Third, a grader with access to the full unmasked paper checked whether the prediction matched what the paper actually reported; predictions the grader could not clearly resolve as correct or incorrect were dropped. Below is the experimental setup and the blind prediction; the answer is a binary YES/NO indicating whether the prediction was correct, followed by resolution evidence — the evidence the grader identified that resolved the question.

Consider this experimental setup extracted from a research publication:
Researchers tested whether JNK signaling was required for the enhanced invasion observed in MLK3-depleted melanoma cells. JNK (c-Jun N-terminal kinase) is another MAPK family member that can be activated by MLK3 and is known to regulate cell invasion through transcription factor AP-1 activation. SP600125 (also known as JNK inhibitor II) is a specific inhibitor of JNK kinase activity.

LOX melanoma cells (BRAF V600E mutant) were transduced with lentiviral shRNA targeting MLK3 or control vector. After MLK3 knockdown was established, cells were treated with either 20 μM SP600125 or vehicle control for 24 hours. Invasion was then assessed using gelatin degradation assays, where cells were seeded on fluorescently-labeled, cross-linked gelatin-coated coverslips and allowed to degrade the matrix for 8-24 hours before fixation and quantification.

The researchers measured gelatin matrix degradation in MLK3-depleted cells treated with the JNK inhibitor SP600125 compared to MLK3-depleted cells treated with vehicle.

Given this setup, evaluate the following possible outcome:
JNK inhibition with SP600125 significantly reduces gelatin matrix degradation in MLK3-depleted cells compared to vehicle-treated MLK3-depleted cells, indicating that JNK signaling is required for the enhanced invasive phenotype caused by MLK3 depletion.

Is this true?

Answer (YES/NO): YES